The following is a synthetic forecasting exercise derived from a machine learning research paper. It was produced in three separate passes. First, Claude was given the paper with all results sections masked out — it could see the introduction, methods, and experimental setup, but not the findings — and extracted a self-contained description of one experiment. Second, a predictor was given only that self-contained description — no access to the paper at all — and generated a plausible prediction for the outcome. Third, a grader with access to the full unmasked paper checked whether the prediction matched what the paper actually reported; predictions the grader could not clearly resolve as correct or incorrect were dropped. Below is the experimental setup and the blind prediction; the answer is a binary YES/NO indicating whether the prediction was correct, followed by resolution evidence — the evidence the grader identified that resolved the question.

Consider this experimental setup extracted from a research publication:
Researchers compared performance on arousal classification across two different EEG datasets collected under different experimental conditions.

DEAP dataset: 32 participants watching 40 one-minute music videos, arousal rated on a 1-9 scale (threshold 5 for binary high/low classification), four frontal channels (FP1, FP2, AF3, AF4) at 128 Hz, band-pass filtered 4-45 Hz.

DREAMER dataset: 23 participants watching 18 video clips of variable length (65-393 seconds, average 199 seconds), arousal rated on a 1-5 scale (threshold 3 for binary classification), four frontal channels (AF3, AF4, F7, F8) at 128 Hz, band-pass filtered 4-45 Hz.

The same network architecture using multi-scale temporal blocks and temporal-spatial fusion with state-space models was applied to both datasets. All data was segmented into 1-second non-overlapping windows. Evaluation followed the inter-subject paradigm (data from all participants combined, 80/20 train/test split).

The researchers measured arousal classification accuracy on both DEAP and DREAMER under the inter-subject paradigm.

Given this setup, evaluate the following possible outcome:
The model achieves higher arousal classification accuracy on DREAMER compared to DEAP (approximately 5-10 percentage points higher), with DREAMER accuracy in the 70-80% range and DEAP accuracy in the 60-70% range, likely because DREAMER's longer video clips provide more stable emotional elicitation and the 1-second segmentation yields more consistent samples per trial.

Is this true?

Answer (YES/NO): NO